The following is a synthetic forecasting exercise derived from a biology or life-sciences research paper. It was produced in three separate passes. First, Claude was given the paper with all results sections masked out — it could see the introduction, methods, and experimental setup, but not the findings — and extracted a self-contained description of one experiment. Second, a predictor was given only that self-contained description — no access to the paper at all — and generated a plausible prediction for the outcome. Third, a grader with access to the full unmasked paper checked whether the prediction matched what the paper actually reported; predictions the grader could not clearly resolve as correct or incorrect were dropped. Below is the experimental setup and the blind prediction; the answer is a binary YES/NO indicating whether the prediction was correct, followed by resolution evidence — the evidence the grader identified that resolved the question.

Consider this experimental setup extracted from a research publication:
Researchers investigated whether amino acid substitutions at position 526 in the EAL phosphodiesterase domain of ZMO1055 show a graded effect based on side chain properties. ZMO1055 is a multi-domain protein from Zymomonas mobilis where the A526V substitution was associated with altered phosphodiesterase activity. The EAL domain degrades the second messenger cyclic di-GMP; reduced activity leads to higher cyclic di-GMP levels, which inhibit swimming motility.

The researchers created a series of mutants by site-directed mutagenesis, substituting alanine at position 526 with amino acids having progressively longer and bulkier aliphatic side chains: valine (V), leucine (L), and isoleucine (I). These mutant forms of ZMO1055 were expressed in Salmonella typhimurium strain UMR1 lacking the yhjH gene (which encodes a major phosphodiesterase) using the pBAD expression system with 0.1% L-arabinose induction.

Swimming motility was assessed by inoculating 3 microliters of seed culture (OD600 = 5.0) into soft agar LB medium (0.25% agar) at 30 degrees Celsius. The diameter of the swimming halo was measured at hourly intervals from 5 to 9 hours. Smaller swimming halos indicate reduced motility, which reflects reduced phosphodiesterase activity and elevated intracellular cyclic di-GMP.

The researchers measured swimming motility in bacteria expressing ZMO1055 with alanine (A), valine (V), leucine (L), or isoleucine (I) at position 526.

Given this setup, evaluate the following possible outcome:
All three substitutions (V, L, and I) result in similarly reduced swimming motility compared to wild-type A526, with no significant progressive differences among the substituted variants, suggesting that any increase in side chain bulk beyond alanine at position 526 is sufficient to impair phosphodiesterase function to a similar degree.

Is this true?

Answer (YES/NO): YES